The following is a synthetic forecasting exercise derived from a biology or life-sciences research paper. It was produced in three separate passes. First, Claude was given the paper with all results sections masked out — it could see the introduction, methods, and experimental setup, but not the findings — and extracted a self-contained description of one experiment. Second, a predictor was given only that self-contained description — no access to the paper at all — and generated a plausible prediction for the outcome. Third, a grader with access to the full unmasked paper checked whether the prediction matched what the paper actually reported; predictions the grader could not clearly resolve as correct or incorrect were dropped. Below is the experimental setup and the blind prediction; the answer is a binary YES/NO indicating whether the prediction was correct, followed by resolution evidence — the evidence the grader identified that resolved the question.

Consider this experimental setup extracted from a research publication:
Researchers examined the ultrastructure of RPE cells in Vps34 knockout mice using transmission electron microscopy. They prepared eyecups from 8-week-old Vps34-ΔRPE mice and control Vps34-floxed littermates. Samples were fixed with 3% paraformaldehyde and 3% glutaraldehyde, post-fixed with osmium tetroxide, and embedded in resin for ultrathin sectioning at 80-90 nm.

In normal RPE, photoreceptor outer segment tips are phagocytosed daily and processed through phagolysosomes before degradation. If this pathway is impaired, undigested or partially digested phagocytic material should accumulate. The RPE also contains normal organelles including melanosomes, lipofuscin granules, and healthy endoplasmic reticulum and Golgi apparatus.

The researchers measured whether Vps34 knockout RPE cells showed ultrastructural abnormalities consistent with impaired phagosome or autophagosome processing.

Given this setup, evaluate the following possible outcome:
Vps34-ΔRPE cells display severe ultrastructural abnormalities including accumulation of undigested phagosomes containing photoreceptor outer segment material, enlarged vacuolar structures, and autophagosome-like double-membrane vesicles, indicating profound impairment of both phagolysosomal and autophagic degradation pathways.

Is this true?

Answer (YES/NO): YES